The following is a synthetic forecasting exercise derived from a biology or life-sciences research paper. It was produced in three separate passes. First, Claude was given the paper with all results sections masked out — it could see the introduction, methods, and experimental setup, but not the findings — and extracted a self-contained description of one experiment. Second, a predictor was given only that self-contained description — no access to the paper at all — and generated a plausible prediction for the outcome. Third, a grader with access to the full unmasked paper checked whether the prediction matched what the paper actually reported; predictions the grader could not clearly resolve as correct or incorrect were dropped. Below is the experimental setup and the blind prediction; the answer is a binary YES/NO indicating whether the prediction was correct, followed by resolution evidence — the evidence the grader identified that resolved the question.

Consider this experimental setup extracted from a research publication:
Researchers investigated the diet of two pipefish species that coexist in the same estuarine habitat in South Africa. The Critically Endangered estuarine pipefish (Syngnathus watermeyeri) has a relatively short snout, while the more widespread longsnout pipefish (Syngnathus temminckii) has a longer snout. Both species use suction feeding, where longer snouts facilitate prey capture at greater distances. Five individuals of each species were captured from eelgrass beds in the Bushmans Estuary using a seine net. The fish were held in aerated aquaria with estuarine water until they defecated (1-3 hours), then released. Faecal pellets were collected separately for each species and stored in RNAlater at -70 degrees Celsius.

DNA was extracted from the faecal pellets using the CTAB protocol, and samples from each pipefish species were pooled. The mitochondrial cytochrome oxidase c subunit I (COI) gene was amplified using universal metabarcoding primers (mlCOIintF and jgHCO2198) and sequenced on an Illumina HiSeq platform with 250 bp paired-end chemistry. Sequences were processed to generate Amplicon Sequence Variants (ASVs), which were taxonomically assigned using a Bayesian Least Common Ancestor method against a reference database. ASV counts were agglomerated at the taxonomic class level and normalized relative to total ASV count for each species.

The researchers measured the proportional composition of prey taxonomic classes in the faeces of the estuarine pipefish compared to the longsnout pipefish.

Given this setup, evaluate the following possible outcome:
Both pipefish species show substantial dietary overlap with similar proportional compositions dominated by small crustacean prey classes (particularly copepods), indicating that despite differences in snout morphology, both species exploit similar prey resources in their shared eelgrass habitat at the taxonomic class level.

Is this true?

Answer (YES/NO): NO